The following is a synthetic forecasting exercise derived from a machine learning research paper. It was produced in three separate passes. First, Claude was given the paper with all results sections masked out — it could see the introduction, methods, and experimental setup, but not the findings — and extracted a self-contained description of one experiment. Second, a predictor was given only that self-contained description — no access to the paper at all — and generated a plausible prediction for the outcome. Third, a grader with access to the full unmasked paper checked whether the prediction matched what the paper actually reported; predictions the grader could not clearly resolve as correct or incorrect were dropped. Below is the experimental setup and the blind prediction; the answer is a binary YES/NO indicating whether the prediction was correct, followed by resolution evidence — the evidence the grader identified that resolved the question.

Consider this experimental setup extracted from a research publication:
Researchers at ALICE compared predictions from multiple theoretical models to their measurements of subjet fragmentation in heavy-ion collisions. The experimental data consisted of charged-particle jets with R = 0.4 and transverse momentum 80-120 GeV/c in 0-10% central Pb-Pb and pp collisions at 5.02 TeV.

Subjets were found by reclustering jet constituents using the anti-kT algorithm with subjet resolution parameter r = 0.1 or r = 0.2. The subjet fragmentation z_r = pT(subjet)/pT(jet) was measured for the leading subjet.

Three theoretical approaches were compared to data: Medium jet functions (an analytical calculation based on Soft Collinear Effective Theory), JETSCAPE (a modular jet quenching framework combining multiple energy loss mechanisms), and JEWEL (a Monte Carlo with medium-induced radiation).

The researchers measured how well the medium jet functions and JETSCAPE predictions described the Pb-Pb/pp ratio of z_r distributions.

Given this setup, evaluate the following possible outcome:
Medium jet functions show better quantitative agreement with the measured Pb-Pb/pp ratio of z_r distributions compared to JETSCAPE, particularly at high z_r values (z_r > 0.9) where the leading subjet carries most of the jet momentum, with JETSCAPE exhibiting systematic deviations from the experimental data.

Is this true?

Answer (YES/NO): NO